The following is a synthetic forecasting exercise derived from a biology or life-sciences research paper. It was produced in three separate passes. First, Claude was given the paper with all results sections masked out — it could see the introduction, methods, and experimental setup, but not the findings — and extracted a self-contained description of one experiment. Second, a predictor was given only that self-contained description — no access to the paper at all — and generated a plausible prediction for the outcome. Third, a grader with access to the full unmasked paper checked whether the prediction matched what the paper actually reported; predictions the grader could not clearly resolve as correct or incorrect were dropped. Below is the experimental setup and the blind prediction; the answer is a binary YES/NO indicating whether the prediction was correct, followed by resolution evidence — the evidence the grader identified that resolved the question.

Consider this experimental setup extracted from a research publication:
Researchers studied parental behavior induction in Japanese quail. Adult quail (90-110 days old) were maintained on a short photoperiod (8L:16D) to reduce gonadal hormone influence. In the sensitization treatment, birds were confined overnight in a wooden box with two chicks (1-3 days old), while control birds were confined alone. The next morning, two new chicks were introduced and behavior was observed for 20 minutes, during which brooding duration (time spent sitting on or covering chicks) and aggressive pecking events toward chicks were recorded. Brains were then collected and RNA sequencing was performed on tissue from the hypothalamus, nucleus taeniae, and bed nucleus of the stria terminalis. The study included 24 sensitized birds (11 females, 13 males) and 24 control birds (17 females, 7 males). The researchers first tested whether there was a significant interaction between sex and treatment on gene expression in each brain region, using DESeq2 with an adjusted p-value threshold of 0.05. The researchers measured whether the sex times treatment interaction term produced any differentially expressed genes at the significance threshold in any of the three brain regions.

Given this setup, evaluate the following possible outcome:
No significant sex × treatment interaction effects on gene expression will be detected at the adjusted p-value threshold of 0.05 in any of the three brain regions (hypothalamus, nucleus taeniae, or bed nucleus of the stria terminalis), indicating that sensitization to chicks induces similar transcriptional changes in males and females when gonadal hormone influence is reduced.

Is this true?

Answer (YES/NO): YES